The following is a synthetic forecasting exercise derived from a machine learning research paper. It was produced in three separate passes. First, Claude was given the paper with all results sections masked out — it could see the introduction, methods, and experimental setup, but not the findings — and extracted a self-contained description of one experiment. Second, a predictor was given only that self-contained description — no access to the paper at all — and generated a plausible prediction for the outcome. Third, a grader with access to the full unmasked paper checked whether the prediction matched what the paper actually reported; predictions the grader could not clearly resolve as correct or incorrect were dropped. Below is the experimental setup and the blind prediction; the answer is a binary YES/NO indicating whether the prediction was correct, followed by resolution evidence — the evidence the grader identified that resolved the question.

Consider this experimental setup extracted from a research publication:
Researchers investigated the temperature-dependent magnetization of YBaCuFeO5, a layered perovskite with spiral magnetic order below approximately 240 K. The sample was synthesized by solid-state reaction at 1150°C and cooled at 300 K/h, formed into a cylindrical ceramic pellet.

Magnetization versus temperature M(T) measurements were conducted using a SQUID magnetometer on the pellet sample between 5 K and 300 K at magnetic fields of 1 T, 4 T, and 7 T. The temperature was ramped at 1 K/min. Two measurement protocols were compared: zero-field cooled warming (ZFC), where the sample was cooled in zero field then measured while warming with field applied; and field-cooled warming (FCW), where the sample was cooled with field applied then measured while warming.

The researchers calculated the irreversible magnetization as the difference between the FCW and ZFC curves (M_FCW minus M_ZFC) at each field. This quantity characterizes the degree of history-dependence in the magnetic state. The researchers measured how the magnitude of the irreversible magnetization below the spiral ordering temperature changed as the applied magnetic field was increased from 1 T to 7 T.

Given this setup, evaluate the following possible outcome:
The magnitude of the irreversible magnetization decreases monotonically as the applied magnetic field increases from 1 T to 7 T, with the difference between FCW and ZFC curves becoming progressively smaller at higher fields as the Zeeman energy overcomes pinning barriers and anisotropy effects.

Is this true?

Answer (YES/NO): NO